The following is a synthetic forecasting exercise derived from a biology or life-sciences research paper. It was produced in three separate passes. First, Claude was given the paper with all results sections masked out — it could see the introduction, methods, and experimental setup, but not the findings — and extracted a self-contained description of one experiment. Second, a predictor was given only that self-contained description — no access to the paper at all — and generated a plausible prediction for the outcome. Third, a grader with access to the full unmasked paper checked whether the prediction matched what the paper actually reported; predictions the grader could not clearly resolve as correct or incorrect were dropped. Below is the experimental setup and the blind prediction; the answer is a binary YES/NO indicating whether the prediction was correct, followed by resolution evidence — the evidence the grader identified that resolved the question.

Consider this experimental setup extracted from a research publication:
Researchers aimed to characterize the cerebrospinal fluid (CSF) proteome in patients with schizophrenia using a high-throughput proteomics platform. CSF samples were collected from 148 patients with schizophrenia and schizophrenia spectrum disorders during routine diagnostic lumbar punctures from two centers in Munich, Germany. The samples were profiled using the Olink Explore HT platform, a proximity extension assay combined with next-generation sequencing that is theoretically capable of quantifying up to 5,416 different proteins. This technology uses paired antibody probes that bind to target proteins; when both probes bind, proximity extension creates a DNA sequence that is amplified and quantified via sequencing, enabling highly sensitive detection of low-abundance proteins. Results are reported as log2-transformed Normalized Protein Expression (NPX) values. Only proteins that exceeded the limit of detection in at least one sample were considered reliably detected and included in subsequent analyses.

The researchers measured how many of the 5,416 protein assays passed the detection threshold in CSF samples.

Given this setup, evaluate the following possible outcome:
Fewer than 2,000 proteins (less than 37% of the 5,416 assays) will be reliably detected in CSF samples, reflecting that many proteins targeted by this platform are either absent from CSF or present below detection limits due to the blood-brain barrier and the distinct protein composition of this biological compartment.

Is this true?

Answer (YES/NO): YES